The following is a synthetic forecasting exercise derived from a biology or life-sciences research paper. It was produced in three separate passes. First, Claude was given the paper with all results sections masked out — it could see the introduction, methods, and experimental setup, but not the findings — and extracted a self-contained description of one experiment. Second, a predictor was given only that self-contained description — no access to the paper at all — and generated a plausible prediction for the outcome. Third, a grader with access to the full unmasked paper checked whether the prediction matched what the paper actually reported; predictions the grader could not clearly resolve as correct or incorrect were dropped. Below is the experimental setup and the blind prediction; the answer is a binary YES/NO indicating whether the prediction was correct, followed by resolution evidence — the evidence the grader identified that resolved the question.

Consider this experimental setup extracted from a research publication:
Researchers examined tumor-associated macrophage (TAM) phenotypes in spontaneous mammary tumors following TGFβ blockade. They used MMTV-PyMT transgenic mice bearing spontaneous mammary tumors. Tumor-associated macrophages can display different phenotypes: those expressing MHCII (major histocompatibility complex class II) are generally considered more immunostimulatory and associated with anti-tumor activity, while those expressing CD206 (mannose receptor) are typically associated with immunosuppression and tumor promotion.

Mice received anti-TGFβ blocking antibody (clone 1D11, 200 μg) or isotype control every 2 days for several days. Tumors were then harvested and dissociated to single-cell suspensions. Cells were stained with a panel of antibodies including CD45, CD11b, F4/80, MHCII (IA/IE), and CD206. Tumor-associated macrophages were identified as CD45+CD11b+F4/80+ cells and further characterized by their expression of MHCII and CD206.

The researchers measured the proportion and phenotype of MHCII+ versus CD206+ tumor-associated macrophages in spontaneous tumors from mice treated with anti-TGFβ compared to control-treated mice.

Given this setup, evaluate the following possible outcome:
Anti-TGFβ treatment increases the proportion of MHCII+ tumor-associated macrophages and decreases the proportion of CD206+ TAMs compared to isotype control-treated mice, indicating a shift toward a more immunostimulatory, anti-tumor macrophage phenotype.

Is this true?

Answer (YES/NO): NO